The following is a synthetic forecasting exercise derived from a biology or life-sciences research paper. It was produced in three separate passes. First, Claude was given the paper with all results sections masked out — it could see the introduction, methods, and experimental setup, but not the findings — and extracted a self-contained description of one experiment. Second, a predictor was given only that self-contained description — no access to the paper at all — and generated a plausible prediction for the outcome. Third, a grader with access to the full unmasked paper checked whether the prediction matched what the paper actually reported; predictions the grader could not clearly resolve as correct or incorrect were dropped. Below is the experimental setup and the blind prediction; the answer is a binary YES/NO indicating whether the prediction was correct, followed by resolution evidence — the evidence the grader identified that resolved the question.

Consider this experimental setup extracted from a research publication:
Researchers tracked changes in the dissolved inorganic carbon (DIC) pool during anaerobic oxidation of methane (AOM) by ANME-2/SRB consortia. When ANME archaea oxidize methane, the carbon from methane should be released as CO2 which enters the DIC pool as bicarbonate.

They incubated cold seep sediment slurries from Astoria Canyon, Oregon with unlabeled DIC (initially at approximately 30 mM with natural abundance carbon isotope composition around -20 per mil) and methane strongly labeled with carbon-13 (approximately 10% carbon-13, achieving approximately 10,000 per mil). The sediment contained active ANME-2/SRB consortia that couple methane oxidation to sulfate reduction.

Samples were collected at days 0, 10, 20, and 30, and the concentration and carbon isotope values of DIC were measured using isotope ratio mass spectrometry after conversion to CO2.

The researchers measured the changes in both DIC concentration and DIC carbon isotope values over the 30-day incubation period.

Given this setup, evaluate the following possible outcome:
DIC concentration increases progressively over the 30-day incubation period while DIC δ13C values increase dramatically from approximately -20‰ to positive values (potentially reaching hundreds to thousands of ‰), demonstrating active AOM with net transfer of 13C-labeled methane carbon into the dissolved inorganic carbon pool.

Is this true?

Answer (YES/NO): YES